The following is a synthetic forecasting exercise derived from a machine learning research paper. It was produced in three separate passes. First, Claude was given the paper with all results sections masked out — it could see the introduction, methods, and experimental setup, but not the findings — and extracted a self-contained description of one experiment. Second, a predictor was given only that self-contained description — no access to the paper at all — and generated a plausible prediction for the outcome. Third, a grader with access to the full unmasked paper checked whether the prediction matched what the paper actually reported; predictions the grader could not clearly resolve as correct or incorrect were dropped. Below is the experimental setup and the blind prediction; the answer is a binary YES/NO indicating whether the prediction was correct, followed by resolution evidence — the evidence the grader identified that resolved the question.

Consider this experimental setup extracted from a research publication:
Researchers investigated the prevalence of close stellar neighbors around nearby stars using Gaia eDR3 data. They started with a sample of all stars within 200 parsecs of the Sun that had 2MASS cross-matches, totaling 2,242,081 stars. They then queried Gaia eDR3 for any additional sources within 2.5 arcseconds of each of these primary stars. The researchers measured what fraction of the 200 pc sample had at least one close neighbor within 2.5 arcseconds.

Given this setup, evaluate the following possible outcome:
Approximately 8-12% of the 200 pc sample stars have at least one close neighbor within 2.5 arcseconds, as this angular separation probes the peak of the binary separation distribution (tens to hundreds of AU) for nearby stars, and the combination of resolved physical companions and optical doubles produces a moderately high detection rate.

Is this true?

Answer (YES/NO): NO